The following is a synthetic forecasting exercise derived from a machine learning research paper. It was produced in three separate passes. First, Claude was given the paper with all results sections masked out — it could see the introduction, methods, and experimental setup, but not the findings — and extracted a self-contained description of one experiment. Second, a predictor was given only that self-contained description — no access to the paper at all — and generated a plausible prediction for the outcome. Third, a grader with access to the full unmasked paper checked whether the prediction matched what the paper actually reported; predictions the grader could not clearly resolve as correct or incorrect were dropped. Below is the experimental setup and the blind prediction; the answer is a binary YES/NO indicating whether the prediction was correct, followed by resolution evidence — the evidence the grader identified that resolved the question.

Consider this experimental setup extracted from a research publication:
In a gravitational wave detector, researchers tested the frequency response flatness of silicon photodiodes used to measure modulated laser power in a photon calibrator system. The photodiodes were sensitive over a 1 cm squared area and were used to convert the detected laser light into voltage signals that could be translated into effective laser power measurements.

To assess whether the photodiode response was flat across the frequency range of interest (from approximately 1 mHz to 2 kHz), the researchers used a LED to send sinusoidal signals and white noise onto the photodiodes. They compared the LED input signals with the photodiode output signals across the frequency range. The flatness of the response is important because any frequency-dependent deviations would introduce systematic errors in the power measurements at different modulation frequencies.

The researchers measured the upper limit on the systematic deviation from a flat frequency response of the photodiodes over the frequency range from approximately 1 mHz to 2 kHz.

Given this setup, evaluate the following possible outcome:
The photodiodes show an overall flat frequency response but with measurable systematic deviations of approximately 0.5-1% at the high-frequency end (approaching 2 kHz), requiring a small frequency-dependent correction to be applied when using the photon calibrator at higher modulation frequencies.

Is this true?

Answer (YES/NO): NO